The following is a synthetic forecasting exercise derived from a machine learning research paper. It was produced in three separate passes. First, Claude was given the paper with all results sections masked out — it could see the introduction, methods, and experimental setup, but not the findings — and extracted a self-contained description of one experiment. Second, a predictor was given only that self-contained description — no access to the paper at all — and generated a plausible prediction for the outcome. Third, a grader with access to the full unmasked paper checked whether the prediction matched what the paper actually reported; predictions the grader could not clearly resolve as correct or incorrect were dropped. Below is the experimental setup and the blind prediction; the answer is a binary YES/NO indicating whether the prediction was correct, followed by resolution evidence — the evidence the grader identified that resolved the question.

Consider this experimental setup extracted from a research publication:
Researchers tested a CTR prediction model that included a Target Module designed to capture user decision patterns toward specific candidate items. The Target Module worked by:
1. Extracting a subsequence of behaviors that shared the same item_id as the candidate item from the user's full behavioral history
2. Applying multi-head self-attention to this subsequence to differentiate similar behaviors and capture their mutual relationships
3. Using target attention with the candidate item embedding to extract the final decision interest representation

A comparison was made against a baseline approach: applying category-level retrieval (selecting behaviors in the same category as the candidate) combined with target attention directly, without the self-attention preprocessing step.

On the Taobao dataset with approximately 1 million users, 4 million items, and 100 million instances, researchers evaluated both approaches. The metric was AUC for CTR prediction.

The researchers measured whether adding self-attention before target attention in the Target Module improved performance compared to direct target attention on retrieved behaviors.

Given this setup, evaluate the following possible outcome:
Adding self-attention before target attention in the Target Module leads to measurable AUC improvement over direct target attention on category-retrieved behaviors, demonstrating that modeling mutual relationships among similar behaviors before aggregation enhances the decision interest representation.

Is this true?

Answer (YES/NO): YES